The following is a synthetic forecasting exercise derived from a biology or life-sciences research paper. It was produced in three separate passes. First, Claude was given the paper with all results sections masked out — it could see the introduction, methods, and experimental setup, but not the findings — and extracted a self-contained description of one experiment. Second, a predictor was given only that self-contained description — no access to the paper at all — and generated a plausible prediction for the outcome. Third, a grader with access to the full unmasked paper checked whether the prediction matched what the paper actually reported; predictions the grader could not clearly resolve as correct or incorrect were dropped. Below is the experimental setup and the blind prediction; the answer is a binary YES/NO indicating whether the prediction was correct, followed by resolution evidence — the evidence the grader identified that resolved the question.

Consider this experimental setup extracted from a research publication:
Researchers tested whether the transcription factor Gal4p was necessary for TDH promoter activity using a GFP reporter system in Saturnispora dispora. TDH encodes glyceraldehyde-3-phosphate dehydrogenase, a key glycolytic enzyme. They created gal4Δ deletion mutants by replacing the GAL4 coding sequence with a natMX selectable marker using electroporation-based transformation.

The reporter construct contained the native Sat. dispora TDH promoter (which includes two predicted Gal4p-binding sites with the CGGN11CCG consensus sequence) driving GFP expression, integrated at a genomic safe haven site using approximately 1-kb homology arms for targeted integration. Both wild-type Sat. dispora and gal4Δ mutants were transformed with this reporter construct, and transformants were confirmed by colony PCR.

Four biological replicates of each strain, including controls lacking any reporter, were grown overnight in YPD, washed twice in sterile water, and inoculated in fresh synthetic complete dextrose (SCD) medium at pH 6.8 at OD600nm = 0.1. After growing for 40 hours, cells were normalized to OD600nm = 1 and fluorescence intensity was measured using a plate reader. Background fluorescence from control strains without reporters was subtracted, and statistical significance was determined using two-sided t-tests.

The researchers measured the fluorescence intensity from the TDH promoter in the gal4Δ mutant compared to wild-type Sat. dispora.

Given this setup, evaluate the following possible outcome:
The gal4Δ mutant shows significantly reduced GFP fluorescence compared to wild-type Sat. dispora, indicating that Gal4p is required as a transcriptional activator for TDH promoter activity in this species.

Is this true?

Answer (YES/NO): YES